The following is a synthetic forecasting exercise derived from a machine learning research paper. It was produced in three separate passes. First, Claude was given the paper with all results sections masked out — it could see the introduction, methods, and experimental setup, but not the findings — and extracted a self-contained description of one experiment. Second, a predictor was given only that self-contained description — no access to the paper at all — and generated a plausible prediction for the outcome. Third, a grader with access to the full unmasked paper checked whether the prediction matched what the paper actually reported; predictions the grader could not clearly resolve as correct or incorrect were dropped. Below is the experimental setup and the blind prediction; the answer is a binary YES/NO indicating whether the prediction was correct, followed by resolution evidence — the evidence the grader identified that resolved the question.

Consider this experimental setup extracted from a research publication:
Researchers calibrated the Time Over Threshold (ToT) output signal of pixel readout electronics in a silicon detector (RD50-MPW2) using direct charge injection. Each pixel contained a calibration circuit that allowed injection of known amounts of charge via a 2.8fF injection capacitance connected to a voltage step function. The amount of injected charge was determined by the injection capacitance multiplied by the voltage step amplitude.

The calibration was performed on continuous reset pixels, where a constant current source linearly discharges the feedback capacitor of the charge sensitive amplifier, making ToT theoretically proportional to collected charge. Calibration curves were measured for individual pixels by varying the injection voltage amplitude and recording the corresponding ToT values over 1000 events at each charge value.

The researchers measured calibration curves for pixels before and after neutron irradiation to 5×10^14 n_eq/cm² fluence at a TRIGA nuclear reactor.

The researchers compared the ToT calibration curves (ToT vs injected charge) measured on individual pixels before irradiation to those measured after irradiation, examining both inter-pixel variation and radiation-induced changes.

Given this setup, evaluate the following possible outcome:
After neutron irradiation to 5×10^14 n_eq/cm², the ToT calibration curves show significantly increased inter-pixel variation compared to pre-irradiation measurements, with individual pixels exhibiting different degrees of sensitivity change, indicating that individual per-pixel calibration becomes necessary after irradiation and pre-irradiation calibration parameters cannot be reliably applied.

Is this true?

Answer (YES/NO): NO